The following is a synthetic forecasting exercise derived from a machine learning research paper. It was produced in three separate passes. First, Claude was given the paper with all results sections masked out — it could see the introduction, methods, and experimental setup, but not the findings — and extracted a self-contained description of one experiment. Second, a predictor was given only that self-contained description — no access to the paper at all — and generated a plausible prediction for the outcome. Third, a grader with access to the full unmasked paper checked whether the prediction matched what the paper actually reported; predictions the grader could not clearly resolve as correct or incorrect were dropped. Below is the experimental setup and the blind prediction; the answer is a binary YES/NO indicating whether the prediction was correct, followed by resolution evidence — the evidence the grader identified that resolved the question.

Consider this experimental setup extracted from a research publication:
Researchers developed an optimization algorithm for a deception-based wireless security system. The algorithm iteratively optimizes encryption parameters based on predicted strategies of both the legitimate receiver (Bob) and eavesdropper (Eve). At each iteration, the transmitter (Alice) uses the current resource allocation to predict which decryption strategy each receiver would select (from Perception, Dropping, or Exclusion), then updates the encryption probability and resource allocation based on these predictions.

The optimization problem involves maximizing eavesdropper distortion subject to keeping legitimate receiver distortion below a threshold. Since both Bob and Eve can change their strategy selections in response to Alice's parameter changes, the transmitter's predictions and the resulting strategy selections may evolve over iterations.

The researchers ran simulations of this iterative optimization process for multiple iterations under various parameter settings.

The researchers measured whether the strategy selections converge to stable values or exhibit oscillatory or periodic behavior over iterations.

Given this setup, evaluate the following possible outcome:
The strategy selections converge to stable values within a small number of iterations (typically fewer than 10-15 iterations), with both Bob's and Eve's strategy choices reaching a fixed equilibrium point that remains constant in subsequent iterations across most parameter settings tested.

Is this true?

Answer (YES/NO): NO